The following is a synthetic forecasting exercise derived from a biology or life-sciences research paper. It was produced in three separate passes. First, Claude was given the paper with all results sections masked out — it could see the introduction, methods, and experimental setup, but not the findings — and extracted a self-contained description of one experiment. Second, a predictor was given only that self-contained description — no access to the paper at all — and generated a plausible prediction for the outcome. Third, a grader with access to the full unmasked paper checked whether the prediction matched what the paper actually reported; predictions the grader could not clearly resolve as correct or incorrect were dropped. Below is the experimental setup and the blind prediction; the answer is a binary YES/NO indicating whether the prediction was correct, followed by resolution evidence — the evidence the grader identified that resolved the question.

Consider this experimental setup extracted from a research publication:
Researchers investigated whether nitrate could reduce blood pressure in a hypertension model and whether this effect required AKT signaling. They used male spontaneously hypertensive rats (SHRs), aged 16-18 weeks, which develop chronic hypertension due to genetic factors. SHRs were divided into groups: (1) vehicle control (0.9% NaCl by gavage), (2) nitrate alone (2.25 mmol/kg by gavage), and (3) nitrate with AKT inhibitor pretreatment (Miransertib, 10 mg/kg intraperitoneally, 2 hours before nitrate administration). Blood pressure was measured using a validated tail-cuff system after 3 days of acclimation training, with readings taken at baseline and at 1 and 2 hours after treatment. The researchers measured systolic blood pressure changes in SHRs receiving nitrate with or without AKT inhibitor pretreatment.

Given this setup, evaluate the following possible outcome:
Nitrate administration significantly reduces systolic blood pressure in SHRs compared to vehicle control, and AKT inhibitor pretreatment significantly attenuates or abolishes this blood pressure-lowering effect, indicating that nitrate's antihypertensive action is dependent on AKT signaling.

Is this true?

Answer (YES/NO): YES